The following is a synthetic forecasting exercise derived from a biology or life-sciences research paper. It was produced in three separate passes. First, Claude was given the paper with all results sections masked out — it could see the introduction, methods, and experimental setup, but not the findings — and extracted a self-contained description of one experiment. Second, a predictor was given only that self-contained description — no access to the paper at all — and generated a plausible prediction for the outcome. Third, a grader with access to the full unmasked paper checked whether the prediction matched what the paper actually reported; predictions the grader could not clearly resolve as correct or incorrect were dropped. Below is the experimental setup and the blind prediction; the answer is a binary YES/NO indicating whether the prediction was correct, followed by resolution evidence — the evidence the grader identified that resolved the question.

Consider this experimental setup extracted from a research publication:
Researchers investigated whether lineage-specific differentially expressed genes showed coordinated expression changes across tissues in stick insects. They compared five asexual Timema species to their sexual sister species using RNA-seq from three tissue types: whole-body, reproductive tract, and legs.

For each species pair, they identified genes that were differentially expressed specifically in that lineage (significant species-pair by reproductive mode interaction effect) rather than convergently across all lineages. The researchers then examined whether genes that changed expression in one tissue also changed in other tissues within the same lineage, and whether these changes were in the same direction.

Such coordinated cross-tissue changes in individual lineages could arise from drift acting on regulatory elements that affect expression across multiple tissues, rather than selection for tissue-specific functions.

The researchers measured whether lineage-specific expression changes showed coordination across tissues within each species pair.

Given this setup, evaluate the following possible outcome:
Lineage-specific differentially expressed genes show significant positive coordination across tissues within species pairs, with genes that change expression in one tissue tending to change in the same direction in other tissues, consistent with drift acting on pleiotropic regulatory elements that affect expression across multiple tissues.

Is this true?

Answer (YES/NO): YES